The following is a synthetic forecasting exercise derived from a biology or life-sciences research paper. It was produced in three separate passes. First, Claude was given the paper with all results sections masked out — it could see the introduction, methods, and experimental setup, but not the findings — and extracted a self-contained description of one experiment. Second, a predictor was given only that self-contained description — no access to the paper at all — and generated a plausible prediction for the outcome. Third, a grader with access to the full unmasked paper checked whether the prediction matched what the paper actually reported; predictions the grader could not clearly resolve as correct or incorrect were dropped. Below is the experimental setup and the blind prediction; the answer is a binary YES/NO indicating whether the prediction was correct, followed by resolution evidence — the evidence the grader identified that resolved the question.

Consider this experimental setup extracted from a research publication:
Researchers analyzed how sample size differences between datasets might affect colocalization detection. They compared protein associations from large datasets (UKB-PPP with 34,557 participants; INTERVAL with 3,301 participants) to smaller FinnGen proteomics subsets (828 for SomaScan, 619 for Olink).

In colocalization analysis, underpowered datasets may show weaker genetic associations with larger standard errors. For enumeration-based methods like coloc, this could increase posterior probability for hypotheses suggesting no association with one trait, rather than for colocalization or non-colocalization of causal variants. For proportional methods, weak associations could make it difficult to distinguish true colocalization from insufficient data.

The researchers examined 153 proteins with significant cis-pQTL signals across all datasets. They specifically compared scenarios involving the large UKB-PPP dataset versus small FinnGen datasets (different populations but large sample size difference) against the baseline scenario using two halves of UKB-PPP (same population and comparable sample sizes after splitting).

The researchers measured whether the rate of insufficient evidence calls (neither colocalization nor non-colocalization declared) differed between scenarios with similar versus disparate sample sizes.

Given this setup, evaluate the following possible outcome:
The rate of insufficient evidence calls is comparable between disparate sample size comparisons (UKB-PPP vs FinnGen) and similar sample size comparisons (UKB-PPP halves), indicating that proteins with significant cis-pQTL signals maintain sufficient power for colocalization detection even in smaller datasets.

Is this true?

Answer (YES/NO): NO